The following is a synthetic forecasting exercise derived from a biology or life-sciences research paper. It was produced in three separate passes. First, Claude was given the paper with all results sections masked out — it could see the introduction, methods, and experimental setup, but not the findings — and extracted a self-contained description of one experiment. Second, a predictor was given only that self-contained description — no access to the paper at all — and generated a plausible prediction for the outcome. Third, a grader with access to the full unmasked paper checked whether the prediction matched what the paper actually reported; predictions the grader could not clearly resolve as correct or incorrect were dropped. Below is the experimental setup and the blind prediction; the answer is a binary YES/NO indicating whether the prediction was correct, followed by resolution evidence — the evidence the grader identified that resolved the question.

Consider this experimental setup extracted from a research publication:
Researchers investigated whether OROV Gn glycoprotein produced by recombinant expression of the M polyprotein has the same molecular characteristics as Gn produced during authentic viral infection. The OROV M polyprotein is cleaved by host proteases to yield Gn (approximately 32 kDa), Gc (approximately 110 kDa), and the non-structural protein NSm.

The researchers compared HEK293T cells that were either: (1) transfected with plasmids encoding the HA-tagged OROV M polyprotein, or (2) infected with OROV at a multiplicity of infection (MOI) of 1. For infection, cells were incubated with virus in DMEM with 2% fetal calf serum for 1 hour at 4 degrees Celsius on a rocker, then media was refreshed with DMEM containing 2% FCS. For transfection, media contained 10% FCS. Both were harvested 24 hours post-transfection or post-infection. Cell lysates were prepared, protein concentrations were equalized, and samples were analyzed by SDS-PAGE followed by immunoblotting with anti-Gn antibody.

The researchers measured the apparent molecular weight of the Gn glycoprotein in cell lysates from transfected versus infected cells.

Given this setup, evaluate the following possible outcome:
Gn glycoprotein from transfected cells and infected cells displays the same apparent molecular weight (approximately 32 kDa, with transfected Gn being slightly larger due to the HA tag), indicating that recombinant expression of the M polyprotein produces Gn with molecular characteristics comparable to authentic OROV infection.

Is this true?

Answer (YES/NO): YES